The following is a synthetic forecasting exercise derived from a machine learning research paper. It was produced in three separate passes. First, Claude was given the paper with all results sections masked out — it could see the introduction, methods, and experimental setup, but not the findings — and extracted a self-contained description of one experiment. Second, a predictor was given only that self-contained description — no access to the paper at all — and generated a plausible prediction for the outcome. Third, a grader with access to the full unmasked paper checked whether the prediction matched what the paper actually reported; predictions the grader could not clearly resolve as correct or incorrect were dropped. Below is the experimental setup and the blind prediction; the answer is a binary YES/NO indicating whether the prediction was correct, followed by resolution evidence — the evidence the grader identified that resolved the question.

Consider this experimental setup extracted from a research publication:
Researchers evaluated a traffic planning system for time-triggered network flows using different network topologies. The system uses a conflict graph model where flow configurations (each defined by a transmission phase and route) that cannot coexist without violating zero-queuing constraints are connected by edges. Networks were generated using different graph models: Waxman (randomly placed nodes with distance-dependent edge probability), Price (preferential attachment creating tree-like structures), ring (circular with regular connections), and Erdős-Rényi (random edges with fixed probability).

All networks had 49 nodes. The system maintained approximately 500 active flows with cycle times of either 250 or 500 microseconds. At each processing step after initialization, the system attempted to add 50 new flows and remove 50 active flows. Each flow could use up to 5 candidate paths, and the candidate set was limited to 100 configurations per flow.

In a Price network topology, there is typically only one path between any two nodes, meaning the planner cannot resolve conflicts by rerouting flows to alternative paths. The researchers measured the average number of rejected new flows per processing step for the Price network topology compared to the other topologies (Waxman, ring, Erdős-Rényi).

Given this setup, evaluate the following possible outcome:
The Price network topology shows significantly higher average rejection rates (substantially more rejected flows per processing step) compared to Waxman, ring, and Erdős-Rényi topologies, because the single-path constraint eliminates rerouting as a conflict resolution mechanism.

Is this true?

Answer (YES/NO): YES